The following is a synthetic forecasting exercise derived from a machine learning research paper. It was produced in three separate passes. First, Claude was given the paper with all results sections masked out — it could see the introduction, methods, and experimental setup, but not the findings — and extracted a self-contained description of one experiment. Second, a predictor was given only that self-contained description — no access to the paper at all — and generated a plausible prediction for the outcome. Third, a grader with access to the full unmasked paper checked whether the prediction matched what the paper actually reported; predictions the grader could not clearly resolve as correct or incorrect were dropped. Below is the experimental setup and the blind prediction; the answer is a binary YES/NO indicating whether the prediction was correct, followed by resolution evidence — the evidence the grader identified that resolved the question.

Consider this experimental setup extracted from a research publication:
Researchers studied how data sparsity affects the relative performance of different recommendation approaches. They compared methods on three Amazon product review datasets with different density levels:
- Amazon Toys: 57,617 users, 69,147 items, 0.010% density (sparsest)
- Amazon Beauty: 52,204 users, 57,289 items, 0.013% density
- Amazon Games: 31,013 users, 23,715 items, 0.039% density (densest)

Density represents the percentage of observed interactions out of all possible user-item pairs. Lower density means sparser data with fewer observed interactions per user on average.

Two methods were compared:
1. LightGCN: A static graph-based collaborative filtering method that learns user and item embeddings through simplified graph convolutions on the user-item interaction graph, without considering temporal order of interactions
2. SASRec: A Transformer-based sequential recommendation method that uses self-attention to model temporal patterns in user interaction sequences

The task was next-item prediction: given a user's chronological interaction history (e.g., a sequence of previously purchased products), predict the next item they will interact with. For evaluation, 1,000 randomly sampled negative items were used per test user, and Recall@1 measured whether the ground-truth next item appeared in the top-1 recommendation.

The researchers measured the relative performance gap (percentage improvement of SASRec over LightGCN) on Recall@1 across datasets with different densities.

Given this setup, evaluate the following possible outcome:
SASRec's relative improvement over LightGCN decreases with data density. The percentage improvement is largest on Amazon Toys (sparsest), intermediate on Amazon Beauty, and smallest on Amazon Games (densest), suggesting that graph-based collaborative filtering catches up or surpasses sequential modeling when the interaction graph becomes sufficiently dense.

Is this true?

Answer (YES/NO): NO